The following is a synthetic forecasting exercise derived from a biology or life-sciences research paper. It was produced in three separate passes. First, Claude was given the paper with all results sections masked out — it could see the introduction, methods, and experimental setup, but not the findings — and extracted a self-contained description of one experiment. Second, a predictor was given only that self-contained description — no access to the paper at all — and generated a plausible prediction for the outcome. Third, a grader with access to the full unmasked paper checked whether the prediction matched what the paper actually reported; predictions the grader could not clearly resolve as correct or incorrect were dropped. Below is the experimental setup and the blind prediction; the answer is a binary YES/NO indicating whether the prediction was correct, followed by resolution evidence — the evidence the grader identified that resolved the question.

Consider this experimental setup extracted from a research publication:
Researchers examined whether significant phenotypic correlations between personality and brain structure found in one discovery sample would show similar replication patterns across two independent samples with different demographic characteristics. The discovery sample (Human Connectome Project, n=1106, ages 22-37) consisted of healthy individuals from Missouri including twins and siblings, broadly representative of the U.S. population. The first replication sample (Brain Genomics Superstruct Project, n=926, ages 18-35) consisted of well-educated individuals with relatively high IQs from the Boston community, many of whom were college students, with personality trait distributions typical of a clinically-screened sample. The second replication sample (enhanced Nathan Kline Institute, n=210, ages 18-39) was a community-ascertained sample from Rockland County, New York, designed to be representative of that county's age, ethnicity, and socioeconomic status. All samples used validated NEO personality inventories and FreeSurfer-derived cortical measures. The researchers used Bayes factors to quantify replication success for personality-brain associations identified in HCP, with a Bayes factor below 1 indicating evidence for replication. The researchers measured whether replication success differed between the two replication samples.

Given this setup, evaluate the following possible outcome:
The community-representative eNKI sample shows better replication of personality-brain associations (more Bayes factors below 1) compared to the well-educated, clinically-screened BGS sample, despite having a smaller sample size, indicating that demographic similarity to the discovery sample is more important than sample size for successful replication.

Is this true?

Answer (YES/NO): NO